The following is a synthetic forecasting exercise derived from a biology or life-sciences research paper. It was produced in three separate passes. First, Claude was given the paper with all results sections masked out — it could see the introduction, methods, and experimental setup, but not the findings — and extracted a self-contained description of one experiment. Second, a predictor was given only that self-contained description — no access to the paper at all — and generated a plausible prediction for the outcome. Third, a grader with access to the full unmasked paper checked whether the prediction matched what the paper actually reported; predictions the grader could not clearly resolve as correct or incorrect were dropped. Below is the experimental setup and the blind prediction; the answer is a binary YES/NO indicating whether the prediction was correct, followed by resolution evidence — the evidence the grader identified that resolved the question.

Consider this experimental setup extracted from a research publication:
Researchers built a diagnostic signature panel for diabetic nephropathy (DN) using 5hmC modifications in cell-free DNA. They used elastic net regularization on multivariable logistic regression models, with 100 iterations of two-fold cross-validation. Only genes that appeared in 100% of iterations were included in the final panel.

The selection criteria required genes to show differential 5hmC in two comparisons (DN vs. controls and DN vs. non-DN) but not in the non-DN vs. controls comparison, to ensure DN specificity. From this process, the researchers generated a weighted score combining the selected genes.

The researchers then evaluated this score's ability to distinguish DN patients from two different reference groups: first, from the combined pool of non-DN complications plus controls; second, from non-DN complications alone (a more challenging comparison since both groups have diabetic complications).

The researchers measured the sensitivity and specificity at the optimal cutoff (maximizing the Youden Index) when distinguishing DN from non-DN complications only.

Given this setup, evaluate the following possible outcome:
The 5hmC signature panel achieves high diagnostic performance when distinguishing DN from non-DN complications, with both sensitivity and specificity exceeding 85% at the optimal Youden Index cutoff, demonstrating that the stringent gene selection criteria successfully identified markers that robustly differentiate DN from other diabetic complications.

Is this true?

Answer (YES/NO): YES